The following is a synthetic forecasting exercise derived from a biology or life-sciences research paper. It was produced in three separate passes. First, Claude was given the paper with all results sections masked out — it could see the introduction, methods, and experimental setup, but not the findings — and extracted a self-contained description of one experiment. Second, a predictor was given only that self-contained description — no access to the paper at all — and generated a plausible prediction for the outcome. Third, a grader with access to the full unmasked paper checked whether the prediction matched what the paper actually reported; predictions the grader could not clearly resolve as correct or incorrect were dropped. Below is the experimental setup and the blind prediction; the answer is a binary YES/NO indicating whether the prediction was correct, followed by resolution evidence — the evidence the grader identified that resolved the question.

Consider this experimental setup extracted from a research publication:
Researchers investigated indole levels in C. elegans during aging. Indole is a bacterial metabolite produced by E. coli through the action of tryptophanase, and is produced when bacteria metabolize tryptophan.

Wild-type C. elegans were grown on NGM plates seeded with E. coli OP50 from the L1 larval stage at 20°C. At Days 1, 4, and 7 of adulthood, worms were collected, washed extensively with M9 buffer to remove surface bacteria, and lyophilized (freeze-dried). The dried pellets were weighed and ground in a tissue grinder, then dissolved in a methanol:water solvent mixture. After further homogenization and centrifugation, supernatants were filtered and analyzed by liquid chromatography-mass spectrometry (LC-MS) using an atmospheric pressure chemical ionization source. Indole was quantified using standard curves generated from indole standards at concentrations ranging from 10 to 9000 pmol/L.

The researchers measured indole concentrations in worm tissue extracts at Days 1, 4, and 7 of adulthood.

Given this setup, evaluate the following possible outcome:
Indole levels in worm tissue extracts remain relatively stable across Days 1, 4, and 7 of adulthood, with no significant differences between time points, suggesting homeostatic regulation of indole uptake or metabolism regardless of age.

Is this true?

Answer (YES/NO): NO